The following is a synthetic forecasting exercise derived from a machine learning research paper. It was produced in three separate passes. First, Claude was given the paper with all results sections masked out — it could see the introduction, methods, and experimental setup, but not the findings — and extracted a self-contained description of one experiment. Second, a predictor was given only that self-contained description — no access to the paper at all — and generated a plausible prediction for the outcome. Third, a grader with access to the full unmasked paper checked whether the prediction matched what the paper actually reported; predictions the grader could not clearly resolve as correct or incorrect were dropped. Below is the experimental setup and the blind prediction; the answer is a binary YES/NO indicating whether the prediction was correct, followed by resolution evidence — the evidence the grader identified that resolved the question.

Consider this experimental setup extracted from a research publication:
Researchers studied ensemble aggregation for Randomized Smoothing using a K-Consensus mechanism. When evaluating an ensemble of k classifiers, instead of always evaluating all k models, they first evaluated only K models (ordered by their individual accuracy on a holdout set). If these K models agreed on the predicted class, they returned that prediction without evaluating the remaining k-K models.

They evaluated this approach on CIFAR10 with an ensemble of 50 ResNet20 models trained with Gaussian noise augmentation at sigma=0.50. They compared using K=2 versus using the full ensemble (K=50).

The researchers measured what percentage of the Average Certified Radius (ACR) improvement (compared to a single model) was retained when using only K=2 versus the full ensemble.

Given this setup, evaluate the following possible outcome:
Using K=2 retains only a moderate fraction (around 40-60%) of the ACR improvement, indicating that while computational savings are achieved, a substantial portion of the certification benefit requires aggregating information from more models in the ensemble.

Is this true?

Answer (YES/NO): NO